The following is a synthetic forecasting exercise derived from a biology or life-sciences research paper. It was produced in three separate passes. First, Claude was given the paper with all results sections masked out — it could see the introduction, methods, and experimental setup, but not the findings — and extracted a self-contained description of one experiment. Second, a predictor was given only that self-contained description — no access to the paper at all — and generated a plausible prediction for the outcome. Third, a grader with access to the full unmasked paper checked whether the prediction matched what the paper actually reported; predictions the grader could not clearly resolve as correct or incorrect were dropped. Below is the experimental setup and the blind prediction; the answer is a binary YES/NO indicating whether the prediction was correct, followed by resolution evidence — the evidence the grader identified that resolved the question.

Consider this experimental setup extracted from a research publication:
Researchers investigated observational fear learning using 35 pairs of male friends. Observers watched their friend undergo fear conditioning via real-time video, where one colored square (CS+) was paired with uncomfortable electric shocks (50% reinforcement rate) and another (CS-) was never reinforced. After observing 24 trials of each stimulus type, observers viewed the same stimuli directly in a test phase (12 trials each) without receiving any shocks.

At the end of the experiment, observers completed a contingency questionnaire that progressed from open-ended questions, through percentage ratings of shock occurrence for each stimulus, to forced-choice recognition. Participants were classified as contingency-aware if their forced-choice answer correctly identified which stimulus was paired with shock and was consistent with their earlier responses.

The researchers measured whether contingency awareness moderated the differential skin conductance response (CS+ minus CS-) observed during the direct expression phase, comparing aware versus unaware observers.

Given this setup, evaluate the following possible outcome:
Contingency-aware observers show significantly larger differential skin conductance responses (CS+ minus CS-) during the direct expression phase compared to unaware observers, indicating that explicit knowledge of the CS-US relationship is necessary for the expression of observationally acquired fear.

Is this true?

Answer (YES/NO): YES